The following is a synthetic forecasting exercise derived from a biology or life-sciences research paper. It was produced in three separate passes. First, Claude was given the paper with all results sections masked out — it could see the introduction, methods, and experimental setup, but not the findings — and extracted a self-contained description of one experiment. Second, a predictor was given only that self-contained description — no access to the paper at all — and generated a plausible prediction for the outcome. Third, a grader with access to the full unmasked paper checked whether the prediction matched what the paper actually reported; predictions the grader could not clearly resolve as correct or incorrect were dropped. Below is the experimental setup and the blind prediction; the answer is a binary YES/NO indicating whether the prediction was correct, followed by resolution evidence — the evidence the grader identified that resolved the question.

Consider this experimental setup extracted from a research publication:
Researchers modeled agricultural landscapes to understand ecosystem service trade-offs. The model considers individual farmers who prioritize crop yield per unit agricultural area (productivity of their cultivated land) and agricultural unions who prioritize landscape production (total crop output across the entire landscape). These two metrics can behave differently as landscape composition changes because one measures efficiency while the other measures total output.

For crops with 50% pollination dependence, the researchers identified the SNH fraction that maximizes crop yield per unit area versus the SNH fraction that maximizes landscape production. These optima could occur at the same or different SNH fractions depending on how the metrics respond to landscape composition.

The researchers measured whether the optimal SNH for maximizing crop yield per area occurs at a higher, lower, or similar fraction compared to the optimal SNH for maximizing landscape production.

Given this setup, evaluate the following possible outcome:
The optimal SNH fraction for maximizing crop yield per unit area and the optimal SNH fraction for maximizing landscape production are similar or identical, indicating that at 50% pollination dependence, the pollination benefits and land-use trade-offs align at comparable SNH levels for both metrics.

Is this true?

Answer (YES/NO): NO